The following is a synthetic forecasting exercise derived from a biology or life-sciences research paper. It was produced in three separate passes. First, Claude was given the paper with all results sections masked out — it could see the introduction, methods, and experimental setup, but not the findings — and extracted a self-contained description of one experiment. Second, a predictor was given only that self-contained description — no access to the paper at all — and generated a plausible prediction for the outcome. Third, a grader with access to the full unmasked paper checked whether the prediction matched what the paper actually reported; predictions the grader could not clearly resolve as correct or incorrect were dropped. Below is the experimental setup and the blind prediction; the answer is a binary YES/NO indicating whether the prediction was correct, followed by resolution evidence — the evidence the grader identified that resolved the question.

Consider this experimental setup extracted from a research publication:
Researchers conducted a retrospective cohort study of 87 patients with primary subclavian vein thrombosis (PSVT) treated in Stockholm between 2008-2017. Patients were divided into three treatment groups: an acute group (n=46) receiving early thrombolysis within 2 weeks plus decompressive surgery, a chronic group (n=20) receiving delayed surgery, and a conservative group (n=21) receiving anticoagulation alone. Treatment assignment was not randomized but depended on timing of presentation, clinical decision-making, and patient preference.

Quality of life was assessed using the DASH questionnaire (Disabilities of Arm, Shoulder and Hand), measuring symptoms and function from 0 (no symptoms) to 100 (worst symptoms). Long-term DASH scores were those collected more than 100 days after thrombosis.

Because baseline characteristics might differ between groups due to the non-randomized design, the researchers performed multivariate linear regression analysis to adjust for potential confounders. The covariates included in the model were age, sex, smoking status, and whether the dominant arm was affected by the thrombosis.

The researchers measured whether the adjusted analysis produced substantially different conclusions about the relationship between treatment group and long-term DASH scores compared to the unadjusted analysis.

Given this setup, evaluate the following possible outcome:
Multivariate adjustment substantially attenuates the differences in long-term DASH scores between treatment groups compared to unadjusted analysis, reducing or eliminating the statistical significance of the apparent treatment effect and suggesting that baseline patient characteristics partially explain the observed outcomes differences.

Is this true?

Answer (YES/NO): NO